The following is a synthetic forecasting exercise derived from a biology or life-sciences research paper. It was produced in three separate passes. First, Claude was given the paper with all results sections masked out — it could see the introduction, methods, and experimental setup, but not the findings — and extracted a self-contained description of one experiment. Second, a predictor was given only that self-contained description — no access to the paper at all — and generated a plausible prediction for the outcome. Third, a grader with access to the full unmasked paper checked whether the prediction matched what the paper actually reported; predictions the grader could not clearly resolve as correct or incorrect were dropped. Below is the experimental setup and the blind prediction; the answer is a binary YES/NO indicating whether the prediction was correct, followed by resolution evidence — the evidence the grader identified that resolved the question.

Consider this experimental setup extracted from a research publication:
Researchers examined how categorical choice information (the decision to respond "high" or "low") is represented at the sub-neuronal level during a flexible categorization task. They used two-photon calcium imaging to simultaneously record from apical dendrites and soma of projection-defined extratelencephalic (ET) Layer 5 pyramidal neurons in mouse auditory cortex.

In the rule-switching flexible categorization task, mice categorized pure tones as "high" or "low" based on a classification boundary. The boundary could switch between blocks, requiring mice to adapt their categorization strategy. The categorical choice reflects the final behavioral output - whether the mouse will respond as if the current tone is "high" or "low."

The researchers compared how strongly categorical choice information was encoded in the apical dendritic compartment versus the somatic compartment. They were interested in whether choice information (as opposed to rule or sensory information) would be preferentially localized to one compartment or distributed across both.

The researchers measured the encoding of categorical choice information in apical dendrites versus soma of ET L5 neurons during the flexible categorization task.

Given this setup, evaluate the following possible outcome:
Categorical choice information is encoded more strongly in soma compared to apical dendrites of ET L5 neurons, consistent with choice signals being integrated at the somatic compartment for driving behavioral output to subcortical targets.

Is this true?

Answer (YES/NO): YES